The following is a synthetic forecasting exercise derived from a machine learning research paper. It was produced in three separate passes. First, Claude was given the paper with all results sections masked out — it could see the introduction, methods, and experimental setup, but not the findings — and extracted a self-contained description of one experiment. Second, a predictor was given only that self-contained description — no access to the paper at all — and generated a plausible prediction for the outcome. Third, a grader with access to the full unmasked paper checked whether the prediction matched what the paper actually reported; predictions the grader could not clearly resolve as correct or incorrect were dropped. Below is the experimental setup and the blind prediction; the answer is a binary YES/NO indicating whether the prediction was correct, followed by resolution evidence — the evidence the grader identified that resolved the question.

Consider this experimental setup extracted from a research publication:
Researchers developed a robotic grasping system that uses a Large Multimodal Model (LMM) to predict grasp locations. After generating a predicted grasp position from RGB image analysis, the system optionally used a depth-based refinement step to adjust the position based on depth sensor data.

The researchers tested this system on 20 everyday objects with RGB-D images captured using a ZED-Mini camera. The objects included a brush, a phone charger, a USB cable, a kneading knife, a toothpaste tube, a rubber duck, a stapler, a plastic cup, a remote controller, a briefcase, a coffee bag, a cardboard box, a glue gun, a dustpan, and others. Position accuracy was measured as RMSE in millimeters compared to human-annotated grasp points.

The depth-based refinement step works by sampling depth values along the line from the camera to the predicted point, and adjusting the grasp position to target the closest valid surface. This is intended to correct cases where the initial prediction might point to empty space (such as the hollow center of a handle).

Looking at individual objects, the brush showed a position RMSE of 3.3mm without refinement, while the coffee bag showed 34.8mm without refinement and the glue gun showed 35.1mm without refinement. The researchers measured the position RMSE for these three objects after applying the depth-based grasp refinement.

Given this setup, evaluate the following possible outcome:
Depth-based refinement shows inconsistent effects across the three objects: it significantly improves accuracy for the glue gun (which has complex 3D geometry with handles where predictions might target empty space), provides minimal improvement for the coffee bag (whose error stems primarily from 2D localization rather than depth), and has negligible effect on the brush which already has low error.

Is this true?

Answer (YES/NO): NO